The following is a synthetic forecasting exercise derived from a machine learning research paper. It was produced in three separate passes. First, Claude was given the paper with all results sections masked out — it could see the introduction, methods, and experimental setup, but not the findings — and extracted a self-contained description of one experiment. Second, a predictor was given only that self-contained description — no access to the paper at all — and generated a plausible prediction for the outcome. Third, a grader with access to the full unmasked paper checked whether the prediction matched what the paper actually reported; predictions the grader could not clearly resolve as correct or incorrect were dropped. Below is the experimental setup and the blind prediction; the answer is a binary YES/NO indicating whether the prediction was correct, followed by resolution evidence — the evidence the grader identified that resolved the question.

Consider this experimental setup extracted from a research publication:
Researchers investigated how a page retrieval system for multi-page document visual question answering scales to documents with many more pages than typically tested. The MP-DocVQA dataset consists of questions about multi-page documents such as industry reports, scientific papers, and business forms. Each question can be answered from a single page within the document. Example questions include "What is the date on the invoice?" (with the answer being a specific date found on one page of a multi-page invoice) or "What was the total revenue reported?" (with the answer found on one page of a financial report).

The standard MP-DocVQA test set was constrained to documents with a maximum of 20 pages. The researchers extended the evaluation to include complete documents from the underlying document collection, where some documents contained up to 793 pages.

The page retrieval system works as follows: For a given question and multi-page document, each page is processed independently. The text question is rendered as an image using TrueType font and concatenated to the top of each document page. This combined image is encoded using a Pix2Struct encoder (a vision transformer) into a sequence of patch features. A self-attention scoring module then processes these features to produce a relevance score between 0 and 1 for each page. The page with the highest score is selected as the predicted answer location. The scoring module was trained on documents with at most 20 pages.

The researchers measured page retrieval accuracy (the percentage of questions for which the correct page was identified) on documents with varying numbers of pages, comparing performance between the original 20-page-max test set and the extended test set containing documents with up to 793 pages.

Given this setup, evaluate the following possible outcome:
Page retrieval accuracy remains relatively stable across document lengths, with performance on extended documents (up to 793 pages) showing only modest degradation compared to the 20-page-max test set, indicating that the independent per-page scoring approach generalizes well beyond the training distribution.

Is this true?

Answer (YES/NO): NO